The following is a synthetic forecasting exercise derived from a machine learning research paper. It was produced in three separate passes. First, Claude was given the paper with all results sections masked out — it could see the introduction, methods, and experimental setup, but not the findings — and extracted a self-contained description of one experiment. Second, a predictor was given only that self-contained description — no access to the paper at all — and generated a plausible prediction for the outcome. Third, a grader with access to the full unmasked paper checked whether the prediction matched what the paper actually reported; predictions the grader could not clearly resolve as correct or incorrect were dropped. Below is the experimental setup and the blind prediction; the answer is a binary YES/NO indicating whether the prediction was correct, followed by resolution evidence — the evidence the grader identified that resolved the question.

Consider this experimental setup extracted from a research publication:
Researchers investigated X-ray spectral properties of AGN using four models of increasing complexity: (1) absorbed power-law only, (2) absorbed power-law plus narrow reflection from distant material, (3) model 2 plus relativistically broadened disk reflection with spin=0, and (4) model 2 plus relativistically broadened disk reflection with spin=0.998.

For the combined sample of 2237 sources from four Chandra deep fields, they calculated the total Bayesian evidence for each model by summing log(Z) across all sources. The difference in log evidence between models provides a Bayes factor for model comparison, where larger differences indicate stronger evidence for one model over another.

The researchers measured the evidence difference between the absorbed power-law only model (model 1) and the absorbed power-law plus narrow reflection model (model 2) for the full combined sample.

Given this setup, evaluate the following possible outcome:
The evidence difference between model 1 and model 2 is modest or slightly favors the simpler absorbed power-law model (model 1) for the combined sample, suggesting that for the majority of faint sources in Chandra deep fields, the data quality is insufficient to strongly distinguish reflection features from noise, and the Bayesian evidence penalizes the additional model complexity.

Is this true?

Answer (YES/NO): NO